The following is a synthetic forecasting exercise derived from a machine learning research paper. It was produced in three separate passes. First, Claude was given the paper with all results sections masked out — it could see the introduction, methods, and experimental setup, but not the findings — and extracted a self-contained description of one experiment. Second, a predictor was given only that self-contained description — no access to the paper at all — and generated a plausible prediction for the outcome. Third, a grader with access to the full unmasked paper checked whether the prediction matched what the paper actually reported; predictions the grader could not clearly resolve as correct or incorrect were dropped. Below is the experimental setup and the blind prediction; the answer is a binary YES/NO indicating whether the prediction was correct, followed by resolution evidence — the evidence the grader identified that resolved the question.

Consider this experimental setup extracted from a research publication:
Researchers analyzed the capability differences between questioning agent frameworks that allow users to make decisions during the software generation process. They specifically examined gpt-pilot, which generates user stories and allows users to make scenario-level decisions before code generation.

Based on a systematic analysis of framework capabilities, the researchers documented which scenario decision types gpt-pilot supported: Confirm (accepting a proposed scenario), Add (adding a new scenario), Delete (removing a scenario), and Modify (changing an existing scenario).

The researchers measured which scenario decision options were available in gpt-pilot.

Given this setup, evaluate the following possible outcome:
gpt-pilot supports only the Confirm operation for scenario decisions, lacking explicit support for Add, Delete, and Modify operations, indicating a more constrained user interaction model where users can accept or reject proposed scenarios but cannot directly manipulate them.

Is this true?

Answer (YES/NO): NO